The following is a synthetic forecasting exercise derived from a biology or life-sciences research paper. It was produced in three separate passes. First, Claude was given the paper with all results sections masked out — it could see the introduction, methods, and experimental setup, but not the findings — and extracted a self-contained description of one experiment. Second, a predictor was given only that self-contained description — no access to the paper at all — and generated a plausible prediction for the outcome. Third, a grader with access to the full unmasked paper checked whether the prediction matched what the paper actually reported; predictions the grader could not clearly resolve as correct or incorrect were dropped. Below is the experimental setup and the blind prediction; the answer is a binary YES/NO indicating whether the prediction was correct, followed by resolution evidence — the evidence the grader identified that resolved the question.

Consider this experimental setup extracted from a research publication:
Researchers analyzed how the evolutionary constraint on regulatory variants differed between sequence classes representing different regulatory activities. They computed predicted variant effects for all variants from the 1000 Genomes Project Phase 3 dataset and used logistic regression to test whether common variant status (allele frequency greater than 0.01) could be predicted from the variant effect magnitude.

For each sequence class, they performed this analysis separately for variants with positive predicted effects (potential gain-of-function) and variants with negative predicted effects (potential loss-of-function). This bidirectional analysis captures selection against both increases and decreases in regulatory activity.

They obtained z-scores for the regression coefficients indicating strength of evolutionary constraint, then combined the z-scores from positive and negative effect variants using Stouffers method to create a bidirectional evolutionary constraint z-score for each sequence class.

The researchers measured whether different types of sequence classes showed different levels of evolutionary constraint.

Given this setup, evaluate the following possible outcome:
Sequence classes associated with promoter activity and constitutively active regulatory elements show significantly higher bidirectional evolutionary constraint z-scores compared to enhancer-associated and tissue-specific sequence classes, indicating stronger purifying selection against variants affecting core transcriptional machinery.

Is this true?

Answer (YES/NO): NO